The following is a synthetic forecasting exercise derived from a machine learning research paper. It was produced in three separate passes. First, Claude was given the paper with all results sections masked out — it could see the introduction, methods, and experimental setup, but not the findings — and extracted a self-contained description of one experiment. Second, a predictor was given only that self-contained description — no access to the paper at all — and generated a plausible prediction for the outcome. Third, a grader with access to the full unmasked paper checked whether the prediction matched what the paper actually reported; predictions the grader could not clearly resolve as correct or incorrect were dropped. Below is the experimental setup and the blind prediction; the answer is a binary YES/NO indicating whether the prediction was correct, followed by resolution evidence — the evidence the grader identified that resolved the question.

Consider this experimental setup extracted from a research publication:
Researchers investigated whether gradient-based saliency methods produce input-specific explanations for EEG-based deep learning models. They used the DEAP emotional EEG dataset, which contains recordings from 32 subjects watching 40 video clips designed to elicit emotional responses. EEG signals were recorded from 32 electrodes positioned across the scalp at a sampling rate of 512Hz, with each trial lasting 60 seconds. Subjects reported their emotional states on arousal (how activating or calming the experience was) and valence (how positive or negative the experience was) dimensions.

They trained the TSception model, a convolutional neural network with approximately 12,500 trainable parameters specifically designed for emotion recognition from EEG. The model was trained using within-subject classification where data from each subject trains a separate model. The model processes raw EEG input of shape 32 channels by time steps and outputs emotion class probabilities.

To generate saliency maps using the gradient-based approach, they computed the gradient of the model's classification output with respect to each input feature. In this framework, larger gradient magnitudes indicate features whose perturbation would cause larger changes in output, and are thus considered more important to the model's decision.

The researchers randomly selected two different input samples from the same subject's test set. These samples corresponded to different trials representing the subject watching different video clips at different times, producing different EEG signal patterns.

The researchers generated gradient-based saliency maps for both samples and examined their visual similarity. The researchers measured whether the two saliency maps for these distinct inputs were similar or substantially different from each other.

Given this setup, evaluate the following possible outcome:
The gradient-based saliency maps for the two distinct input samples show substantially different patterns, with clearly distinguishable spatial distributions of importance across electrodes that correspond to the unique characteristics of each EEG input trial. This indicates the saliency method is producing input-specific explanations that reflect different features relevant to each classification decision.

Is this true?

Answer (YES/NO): NO